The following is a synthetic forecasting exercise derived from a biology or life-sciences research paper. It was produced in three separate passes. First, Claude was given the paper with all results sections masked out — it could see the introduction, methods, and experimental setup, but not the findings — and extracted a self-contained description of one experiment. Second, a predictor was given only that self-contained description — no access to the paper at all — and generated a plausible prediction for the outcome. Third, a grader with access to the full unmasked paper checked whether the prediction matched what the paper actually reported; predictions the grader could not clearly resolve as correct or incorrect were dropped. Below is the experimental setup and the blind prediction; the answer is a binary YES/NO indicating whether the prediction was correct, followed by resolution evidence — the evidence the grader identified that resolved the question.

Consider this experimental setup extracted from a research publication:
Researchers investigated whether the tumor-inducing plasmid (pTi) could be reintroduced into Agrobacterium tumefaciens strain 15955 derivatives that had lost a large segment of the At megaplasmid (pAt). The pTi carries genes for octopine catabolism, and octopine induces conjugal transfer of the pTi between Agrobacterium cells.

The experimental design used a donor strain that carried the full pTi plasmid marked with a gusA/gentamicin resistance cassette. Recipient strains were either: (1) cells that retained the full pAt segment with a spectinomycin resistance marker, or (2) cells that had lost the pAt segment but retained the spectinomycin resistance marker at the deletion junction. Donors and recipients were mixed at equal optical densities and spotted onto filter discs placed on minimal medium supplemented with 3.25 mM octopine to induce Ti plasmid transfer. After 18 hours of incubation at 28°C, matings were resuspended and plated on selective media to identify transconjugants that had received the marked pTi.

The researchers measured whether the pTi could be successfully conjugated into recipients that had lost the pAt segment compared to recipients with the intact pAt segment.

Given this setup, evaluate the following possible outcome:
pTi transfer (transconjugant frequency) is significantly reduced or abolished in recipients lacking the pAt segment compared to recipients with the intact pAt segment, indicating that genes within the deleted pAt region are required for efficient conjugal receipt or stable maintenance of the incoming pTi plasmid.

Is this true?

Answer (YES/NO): NO